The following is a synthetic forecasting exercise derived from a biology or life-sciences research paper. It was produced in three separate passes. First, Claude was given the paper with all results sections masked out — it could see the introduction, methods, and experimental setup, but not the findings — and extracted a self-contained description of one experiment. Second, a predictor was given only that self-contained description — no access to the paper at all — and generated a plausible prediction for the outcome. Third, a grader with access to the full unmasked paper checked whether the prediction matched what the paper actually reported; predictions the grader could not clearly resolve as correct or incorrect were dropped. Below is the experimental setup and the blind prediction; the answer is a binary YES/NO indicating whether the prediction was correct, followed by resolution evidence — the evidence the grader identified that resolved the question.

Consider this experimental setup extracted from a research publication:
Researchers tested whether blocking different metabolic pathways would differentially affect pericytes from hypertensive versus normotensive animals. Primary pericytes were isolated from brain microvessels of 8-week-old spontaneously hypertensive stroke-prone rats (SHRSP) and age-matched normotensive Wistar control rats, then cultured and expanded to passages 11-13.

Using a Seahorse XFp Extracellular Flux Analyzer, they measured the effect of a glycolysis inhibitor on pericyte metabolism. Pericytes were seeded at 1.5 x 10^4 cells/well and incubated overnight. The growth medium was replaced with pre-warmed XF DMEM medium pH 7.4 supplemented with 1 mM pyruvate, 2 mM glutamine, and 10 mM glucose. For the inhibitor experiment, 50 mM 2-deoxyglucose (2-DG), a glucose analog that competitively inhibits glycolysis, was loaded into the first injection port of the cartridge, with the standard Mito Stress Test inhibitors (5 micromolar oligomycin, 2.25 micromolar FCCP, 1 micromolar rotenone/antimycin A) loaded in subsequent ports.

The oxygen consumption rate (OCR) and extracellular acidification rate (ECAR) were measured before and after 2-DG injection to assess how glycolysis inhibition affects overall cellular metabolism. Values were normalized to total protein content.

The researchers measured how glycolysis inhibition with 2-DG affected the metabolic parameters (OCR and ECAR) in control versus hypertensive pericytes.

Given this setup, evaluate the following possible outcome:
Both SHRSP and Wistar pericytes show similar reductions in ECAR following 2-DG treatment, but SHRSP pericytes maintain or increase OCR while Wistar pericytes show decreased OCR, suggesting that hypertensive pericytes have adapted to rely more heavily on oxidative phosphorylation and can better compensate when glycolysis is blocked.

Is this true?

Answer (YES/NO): NO